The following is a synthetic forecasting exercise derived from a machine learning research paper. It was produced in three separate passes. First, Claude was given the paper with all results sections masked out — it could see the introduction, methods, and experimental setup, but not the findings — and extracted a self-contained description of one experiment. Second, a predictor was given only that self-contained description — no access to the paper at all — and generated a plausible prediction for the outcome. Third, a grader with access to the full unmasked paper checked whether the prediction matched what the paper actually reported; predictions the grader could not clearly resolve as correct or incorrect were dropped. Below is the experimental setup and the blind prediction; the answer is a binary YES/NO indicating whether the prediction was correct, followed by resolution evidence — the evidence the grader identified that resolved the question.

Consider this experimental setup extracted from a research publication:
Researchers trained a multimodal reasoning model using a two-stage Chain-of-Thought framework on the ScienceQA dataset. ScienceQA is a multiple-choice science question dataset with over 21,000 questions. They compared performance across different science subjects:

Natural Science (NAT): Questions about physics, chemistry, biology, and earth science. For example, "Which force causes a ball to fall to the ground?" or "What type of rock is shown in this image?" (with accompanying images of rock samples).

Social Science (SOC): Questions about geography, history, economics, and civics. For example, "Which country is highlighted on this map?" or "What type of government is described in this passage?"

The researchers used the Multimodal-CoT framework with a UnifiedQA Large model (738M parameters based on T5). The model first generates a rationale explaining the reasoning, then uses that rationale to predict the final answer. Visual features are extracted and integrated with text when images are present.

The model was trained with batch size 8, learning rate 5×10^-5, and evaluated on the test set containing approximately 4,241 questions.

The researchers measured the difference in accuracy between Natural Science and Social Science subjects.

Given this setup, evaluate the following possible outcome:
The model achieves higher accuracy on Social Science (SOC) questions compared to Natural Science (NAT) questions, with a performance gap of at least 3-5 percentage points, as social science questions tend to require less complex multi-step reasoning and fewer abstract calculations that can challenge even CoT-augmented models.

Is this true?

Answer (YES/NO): NO